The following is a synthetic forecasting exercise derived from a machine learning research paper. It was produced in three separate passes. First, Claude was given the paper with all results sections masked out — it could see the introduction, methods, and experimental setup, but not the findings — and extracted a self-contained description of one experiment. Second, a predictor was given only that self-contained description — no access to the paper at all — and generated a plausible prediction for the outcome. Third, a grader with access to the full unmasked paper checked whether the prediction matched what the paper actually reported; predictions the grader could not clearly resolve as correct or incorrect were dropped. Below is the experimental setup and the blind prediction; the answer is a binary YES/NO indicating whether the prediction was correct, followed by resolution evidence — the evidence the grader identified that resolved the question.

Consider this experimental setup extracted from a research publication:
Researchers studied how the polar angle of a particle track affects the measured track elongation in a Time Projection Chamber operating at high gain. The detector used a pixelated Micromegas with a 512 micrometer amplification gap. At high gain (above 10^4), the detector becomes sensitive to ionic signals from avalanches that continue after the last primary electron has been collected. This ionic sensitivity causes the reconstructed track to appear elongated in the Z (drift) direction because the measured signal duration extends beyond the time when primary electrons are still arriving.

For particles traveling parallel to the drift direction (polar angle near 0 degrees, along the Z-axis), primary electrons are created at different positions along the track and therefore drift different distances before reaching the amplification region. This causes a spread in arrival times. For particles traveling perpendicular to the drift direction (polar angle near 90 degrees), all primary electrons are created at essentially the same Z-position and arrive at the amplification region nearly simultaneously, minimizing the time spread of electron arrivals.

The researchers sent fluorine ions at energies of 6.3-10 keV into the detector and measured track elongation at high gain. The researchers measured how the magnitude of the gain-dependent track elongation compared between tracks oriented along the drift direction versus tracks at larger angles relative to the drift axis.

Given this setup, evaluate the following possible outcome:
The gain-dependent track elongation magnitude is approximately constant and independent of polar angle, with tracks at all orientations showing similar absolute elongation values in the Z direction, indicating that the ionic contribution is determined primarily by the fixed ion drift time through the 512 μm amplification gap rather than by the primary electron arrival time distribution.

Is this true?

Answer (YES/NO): NO